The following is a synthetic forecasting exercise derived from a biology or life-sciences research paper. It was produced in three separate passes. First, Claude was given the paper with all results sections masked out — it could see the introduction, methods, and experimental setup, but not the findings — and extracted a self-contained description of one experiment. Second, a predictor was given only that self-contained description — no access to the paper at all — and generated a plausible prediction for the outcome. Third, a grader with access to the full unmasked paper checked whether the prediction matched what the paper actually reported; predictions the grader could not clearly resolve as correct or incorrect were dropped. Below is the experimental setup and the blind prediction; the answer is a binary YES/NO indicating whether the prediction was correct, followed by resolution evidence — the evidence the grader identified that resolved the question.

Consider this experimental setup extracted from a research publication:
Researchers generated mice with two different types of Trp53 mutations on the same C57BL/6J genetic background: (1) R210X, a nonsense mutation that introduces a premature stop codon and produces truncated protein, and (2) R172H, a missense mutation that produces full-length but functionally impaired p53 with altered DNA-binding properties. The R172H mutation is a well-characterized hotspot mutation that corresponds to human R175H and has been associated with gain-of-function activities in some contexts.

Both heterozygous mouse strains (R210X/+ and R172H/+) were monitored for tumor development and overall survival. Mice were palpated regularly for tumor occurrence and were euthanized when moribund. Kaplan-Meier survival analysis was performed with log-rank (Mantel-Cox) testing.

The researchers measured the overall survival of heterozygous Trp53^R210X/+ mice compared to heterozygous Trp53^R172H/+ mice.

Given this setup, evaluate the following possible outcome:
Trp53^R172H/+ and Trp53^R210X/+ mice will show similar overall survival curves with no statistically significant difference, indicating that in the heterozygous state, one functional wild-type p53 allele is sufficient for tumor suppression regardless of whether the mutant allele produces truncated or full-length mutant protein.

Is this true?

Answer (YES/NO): NO